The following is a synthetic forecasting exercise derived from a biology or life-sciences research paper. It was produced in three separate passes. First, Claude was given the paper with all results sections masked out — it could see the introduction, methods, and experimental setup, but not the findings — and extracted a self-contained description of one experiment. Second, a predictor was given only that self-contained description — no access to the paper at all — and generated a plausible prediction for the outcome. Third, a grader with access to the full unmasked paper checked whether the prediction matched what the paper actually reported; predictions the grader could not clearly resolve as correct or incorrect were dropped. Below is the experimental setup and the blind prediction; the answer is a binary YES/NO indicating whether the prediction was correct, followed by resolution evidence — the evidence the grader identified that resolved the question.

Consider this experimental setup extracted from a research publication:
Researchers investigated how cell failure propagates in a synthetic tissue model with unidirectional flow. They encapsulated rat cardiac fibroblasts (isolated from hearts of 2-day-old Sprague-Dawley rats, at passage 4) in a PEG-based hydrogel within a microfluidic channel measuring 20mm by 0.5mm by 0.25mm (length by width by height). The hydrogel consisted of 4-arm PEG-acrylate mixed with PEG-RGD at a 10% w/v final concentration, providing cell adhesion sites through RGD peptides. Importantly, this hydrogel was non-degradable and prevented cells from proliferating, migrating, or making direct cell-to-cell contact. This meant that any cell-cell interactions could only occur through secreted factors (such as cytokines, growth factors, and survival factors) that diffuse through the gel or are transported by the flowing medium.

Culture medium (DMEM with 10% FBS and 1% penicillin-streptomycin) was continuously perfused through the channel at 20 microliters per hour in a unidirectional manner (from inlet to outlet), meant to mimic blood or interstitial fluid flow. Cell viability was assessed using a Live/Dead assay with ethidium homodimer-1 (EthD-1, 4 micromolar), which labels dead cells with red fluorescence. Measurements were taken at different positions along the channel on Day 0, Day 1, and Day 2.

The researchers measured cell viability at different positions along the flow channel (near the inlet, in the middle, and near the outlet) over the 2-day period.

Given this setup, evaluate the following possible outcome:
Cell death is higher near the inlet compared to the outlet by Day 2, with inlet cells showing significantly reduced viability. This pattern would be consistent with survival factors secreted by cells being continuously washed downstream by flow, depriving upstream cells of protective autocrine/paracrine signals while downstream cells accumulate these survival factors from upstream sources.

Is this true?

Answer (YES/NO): YES